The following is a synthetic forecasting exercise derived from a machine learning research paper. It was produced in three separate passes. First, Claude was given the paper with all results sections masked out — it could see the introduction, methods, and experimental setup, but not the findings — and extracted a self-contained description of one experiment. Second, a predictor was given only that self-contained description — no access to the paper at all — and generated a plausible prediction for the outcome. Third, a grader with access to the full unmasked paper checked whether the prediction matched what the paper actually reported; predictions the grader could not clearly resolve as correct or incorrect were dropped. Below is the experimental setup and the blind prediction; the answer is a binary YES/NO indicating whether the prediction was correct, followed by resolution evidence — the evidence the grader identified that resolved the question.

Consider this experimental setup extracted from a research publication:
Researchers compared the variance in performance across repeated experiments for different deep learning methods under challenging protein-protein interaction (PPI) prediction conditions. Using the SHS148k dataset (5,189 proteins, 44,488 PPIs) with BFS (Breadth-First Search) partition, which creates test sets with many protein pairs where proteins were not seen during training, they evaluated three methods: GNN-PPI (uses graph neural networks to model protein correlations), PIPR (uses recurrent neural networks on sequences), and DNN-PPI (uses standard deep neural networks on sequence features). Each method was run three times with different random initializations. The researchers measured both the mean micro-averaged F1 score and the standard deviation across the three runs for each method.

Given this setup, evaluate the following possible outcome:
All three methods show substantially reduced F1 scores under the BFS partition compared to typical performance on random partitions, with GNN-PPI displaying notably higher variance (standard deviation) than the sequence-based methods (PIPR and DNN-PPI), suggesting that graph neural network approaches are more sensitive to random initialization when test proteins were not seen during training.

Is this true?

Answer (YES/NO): NO